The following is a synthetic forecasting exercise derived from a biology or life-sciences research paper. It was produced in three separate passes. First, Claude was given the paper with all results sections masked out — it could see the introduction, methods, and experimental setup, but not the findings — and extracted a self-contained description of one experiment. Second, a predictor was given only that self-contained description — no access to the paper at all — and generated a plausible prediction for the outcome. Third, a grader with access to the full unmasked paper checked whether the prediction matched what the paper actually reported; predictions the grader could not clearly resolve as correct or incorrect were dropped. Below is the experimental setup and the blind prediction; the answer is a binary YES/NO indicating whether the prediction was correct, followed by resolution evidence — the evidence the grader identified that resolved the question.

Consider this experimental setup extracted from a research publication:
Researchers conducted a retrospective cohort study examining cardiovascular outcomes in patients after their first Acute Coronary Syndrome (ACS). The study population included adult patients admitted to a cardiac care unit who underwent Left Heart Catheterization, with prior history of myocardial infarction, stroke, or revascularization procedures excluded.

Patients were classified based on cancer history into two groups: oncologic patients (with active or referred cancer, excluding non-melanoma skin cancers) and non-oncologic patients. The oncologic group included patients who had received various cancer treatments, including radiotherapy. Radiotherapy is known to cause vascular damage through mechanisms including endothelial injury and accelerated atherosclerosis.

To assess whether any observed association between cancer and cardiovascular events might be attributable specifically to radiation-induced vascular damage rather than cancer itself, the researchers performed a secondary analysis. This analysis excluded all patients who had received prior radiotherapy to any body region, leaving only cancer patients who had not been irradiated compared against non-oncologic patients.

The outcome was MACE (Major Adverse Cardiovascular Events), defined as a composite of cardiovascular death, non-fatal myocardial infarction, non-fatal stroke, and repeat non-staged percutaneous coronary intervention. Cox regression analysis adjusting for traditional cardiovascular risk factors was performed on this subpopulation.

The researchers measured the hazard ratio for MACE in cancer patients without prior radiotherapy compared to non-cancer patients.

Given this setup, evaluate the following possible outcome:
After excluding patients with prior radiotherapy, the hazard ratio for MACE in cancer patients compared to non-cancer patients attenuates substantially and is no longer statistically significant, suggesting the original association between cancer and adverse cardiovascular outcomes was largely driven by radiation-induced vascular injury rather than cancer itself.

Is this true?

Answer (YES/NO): NO